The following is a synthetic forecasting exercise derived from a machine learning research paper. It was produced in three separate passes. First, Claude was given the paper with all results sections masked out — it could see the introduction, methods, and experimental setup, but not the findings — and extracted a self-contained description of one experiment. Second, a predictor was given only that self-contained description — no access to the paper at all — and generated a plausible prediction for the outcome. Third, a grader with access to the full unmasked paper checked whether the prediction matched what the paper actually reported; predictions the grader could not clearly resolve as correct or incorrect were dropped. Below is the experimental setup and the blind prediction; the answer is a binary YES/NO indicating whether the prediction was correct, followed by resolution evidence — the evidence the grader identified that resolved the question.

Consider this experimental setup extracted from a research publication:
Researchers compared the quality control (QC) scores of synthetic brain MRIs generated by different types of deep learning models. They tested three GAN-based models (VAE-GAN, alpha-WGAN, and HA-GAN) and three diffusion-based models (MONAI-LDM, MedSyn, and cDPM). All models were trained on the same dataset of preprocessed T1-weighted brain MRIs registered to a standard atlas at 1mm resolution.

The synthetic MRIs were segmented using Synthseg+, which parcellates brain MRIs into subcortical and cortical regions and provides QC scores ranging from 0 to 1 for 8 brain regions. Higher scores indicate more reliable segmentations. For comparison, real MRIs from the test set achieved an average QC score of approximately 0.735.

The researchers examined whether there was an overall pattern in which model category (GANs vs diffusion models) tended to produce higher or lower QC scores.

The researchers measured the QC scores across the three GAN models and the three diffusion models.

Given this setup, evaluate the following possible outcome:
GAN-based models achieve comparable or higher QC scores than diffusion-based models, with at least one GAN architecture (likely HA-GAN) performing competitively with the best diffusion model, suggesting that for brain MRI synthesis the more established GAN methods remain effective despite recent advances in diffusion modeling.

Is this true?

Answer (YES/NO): NO